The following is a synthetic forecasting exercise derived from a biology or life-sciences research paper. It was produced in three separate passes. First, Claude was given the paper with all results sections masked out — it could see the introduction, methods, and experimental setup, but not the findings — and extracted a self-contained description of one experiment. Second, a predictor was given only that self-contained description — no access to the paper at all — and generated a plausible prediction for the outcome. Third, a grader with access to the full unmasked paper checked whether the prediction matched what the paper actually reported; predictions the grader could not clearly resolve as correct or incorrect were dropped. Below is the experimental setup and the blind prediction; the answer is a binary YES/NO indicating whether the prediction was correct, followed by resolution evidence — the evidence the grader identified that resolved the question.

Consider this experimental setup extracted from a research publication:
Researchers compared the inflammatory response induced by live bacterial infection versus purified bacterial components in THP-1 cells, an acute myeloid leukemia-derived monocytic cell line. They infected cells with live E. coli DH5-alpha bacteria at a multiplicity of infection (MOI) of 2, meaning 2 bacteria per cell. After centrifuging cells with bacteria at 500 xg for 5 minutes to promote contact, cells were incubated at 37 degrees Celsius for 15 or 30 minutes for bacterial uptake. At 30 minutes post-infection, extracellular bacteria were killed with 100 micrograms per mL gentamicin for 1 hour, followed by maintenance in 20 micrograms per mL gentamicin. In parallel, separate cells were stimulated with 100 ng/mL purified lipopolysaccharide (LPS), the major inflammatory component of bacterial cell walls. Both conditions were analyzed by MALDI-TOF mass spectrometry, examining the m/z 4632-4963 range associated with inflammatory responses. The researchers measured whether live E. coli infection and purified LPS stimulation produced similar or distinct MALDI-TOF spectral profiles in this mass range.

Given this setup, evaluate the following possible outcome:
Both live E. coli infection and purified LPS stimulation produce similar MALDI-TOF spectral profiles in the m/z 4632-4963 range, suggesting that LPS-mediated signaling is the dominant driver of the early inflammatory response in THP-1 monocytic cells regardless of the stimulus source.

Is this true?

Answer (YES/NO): NO